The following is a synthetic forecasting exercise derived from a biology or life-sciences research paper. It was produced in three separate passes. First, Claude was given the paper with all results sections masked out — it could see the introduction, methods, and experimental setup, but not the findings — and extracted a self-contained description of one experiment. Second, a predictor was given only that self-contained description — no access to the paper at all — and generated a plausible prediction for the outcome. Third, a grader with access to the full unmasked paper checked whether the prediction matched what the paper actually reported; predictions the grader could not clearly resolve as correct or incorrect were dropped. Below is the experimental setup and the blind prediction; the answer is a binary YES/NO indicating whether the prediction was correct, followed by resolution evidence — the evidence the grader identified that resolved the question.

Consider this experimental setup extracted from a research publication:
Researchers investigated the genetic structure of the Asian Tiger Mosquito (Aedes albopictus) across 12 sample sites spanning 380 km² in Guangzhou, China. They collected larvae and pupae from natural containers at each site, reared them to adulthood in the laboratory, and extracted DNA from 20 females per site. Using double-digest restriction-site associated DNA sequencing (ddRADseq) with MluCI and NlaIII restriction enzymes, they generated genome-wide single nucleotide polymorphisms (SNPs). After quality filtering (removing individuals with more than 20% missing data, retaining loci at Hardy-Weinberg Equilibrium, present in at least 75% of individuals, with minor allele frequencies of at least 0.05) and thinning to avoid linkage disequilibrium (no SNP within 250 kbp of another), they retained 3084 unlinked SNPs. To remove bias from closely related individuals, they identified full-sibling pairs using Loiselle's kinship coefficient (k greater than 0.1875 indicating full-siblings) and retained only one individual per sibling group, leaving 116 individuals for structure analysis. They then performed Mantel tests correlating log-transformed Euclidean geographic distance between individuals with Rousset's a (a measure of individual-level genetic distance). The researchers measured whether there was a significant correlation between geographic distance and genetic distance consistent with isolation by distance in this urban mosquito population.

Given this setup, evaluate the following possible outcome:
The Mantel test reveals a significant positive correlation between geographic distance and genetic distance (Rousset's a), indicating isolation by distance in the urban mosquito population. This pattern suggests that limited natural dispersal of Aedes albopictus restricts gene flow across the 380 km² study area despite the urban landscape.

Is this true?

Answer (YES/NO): YES